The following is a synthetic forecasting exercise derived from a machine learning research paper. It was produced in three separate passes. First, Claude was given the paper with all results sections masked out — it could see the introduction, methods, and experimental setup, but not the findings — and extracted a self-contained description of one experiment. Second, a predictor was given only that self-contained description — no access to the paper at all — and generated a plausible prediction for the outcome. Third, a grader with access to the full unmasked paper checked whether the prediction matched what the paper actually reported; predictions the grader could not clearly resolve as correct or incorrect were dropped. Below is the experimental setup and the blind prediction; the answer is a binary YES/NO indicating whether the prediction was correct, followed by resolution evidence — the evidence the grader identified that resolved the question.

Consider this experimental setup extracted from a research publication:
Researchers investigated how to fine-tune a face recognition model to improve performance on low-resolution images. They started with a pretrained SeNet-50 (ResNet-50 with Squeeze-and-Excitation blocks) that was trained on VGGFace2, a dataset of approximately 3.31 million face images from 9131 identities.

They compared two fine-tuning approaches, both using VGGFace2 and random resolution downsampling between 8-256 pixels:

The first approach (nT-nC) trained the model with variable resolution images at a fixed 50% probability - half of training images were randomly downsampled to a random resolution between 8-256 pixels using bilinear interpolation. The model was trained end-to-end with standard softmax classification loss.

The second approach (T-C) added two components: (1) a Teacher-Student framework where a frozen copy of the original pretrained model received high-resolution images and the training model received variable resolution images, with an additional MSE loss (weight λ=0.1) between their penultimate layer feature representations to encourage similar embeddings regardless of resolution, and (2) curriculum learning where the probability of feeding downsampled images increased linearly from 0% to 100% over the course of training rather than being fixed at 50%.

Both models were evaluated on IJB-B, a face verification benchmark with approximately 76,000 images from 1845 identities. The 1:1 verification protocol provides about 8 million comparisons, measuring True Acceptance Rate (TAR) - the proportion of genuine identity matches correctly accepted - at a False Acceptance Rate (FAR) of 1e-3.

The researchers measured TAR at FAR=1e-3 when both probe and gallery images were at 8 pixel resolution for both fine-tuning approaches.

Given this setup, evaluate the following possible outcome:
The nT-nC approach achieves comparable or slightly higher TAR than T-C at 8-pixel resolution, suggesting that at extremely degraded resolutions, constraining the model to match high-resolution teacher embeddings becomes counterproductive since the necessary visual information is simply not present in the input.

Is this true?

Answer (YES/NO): NO